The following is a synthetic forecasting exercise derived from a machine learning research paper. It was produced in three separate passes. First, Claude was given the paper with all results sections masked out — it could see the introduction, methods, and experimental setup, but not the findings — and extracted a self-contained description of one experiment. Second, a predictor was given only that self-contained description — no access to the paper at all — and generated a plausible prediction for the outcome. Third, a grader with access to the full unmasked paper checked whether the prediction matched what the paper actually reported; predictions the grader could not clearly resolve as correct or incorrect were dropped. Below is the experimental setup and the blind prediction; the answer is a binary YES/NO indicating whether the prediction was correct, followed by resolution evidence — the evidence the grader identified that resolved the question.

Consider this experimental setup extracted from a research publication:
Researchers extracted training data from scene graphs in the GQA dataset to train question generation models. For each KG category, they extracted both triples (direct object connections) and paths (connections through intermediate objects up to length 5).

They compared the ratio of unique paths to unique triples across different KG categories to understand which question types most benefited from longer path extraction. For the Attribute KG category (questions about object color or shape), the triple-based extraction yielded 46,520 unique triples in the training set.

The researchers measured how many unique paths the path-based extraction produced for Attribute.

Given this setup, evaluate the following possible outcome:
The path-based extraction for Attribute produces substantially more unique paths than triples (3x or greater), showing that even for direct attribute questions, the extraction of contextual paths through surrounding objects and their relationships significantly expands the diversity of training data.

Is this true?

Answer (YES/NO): YES